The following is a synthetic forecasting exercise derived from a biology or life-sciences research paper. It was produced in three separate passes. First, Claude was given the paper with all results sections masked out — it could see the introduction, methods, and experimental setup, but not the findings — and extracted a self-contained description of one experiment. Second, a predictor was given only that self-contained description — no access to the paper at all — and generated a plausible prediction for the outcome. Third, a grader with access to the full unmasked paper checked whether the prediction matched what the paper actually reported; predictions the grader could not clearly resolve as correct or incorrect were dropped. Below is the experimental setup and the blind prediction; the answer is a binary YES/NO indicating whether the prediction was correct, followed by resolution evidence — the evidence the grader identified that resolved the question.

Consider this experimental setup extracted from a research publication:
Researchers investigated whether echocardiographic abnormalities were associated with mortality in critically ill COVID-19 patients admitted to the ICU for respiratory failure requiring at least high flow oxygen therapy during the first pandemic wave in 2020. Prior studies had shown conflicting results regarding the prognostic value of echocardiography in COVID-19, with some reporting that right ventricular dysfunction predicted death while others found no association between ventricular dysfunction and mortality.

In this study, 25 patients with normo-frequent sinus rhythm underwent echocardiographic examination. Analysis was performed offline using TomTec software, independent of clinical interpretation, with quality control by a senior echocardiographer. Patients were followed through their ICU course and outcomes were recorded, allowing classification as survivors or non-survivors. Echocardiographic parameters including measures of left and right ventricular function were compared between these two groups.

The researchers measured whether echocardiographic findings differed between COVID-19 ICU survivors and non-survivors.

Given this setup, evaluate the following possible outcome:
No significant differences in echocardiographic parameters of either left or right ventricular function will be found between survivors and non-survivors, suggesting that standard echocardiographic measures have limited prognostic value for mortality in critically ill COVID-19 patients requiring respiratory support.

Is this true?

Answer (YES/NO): YES